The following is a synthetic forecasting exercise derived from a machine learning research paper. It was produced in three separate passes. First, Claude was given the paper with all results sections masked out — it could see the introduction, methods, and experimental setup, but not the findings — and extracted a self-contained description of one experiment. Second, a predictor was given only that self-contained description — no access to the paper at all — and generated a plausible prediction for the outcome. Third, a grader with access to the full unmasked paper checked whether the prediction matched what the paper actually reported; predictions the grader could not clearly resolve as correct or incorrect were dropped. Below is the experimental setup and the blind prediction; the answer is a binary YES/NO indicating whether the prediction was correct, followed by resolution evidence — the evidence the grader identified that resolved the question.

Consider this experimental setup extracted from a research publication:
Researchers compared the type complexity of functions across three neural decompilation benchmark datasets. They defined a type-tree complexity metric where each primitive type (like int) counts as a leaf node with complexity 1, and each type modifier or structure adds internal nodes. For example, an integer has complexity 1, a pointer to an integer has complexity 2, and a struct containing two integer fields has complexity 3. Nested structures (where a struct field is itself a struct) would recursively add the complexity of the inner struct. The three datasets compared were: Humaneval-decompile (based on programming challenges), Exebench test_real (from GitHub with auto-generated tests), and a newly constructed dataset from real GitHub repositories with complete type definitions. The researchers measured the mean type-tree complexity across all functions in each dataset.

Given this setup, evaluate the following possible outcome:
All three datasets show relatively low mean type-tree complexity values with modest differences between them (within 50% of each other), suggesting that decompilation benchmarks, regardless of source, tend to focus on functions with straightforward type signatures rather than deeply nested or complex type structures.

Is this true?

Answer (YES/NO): NO